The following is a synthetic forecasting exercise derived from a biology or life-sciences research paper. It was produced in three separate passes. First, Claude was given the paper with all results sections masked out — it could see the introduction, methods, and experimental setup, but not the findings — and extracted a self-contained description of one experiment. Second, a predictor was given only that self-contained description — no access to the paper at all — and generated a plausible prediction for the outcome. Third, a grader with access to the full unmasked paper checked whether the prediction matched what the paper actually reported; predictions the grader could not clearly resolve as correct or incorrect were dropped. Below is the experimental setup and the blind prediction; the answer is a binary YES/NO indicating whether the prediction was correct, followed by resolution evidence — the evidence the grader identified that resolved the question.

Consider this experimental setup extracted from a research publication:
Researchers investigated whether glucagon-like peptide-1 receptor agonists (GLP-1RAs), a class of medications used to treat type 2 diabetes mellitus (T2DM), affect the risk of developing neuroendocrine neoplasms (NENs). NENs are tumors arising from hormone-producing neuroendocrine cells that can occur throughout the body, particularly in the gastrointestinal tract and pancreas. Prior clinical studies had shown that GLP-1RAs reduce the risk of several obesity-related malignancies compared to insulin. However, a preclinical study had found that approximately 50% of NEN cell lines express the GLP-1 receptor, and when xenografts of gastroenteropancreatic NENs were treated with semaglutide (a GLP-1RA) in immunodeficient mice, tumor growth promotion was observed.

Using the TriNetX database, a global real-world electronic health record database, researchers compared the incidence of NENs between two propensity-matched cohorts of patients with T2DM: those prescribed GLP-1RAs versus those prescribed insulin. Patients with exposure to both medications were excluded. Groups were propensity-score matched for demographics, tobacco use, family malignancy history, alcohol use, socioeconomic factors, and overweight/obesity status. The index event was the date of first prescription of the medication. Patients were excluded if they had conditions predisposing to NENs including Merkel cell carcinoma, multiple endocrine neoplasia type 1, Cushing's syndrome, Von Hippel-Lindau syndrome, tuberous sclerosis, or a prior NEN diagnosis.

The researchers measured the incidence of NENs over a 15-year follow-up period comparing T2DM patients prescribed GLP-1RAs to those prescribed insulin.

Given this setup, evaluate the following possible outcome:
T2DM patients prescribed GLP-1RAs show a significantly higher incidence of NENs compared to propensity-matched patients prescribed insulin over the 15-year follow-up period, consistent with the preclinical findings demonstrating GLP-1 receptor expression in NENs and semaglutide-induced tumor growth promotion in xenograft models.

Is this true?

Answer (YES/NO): NO